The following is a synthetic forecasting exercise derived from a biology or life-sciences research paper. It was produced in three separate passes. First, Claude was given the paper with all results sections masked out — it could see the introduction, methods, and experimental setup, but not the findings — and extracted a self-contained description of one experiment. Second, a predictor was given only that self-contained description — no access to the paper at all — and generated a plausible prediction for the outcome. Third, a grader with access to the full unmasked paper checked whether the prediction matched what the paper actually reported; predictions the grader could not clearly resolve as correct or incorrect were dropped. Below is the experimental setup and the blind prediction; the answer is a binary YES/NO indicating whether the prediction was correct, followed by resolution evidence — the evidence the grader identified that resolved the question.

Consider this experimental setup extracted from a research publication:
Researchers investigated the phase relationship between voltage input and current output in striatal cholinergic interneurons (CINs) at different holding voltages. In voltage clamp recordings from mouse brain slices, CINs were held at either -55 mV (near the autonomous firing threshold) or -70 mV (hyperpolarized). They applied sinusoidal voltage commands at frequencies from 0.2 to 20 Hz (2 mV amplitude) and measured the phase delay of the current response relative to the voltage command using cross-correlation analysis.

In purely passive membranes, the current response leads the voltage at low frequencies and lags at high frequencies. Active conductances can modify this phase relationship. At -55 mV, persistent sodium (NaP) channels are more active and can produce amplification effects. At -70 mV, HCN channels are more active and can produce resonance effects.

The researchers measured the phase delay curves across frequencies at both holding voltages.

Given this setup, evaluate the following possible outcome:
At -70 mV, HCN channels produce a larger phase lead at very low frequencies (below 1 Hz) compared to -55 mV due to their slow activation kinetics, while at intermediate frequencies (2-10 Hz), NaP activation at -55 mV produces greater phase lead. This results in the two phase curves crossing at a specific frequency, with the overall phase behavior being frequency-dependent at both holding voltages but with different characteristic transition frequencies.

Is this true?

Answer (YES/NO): NO